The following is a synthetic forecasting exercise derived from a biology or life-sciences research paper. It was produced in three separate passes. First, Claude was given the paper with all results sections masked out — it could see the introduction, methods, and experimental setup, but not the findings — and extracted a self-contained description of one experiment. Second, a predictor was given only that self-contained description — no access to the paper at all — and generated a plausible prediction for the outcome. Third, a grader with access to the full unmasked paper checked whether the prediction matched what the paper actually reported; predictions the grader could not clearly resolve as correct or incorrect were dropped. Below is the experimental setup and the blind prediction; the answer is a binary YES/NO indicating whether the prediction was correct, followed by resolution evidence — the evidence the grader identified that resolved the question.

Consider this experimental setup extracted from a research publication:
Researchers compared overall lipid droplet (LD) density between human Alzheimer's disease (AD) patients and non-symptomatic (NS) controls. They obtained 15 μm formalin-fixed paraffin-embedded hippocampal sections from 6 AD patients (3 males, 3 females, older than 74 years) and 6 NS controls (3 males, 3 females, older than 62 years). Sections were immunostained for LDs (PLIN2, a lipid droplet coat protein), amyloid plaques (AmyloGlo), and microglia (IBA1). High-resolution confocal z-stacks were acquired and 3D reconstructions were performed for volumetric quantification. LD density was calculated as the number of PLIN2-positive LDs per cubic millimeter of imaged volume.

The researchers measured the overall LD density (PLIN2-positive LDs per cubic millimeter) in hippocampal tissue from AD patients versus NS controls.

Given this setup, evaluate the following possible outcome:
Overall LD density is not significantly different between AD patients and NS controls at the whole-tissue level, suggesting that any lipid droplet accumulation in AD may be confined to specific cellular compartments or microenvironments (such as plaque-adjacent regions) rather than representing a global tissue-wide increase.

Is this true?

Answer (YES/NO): NO